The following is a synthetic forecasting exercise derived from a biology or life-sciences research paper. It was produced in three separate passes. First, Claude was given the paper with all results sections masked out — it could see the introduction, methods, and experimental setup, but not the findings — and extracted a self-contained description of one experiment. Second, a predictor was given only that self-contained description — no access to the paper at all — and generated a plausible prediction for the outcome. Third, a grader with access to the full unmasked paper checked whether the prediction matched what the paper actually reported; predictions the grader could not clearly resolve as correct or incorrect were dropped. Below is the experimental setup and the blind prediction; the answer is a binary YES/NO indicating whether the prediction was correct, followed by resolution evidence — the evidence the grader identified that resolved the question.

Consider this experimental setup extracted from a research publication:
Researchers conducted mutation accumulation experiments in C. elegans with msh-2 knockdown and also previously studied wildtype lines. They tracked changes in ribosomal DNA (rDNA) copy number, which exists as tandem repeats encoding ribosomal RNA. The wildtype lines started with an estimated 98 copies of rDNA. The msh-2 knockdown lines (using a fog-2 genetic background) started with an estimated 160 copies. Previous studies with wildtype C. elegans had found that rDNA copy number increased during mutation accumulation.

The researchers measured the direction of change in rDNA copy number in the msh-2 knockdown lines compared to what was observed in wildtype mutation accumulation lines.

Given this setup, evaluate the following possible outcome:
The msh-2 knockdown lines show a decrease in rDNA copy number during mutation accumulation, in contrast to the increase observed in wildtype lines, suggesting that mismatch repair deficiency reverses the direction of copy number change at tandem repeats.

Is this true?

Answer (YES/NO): NO